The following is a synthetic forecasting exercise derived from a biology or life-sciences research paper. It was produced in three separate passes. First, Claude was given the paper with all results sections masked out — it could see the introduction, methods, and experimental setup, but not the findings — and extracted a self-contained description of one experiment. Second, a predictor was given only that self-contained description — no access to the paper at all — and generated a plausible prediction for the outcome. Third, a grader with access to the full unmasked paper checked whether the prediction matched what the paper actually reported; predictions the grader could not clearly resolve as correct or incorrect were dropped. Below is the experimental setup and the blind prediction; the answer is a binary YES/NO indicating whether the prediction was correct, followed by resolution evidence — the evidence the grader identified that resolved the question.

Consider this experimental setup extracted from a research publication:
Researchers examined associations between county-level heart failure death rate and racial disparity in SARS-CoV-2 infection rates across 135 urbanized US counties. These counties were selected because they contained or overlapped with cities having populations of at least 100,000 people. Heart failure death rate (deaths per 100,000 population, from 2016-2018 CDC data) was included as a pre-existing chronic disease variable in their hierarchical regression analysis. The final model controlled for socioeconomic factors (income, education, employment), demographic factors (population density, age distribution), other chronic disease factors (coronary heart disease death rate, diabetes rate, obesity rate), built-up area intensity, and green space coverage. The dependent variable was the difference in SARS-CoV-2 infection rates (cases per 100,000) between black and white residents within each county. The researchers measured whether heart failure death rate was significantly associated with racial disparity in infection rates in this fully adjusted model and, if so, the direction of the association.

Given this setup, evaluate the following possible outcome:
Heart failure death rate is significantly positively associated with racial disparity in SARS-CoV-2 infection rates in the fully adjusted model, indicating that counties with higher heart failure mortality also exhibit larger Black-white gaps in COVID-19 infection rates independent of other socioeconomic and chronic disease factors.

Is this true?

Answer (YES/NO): YES